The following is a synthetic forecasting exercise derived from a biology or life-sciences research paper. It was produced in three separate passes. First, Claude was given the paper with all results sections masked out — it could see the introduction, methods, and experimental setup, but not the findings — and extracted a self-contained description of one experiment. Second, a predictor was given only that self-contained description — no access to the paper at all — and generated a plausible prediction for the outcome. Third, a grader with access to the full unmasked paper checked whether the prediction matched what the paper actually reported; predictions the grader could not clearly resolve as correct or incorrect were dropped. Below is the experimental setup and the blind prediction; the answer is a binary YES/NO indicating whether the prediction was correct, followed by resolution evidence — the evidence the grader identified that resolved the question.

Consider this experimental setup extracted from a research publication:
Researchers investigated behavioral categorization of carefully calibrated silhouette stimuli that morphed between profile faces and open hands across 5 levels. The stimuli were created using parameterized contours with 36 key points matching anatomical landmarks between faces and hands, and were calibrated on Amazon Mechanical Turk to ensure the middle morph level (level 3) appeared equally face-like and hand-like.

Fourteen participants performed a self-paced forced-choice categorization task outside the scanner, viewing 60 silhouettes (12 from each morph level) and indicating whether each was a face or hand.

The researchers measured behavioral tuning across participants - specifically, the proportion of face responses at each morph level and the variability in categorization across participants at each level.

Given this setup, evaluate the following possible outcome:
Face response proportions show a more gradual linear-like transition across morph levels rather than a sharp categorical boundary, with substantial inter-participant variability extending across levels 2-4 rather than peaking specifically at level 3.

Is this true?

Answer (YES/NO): NO